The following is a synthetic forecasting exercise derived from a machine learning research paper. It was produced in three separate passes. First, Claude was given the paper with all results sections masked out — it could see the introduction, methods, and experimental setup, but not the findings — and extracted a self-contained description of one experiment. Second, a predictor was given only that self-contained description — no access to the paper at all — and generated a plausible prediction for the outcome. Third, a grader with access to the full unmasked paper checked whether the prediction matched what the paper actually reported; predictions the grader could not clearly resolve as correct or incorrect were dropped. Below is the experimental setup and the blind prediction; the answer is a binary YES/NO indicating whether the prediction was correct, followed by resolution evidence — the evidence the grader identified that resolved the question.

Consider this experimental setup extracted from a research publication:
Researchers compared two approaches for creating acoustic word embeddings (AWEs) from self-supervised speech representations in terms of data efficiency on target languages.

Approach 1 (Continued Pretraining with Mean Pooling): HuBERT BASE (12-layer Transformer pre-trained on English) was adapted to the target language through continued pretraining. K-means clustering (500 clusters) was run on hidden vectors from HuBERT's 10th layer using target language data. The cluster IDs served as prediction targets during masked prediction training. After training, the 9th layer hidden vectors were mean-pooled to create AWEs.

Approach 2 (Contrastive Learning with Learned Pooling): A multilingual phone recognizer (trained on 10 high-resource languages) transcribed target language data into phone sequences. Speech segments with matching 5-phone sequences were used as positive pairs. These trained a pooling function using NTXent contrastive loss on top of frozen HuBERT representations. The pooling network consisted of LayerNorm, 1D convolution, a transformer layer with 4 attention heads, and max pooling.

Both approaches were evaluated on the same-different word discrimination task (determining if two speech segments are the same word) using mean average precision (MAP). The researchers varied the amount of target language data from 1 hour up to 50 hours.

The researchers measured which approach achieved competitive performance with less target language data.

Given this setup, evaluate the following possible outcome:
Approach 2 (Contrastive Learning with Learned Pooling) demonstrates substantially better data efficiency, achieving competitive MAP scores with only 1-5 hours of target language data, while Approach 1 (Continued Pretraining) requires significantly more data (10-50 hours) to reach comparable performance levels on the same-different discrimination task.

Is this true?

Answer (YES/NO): YES